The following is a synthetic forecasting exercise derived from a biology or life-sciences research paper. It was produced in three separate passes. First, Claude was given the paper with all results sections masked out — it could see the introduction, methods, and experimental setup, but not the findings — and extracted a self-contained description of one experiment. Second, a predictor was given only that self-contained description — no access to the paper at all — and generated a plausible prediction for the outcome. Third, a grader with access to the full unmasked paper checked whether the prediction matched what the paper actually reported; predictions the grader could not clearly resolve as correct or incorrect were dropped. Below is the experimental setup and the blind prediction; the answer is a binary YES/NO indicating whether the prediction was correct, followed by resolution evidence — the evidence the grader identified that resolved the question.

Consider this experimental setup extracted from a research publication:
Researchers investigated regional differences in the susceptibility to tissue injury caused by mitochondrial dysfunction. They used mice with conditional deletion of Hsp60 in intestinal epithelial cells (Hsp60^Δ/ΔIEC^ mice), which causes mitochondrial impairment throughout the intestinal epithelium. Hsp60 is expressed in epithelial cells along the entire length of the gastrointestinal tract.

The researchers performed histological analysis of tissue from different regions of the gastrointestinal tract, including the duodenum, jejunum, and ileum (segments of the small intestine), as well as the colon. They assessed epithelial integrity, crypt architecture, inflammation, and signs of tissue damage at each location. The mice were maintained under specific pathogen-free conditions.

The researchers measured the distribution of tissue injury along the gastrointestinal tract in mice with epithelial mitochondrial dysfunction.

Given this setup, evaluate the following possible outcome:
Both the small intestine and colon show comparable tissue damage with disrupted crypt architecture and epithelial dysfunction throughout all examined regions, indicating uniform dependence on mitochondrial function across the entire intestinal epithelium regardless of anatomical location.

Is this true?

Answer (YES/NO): NO